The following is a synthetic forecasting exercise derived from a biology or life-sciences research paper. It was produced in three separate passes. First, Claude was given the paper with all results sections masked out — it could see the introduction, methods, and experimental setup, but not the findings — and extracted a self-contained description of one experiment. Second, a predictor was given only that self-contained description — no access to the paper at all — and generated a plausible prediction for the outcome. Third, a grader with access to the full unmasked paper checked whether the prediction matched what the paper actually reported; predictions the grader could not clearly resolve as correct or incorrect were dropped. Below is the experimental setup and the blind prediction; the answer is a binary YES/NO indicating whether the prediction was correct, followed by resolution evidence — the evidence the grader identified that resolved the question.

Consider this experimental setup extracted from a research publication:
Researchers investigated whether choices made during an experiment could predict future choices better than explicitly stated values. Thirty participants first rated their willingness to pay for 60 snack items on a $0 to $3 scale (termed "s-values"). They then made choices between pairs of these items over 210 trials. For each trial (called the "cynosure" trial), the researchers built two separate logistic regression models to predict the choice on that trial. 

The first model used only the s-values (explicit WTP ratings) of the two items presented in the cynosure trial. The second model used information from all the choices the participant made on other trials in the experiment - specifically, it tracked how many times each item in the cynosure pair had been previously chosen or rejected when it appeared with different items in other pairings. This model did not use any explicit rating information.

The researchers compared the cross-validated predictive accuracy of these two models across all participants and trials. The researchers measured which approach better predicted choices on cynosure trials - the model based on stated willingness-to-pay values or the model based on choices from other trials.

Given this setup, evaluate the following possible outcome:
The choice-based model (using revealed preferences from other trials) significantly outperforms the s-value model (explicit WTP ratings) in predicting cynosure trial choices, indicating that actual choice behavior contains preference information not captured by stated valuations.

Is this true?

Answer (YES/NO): YES